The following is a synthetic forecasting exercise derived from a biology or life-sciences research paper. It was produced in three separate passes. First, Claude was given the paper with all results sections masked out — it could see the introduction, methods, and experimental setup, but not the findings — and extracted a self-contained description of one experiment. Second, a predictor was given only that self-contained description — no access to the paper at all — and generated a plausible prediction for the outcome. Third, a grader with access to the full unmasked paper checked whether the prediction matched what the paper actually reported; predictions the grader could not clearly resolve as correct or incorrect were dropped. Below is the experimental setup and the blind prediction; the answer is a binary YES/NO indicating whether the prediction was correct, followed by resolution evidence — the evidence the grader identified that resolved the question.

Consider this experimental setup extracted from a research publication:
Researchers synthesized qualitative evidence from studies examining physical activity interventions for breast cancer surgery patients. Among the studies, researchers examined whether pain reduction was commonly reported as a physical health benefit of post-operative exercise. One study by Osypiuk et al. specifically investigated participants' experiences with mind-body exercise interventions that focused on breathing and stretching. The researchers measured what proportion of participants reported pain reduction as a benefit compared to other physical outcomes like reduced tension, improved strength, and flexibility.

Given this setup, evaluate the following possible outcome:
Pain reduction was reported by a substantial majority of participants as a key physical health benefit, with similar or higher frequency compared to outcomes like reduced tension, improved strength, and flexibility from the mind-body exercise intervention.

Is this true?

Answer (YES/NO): NO